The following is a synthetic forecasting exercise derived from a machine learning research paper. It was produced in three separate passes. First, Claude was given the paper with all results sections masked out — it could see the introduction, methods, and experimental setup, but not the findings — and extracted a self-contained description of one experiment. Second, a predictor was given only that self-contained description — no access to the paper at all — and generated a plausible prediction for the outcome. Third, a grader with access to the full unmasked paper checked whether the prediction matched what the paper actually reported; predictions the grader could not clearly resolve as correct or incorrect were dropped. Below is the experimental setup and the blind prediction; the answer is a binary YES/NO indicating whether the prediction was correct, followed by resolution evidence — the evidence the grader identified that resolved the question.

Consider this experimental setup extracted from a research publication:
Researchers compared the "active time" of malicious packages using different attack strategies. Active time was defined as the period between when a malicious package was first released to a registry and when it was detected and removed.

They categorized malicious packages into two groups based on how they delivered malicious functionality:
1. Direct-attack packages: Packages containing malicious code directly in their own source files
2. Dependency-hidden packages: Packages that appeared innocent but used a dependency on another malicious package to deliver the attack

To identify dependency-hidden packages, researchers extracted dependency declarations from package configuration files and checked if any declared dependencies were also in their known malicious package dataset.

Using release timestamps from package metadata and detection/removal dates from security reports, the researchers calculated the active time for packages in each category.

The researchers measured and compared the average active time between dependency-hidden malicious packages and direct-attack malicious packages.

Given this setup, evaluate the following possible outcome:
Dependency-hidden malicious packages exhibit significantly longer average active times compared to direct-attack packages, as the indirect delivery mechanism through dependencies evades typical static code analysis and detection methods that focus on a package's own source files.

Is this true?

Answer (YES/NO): NO